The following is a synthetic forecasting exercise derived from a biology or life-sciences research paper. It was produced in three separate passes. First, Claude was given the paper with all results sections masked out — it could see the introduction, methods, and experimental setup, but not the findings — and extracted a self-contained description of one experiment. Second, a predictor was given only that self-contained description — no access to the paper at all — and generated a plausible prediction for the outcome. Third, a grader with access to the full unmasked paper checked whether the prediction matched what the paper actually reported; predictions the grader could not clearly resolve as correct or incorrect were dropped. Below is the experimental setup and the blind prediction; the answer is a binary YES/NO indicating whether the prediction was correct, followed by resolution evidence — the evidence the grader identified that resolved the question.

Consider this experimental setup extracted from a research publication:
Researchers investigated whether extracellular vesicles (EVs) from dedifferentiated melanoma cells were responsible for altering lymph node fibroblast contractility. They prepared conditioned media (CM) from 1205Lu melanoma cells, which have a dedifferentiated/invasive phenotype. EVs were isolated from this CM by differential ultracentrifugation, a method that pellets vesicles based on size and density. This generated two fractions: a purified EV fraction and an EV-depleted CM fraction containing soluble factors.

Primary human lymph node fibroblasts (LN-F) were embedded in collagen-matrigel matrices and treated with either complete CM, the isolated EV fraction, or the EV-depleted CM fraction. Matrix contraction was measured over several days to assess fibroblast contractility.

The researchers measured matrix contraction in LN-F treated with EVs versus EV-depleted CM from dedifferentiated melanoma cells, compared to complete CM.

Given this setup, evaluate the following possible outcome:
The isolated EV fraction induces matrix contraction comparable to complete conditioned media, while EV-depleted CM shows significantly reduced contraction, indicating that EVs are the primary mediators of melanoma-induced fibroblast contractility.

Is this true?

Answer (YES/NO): NO